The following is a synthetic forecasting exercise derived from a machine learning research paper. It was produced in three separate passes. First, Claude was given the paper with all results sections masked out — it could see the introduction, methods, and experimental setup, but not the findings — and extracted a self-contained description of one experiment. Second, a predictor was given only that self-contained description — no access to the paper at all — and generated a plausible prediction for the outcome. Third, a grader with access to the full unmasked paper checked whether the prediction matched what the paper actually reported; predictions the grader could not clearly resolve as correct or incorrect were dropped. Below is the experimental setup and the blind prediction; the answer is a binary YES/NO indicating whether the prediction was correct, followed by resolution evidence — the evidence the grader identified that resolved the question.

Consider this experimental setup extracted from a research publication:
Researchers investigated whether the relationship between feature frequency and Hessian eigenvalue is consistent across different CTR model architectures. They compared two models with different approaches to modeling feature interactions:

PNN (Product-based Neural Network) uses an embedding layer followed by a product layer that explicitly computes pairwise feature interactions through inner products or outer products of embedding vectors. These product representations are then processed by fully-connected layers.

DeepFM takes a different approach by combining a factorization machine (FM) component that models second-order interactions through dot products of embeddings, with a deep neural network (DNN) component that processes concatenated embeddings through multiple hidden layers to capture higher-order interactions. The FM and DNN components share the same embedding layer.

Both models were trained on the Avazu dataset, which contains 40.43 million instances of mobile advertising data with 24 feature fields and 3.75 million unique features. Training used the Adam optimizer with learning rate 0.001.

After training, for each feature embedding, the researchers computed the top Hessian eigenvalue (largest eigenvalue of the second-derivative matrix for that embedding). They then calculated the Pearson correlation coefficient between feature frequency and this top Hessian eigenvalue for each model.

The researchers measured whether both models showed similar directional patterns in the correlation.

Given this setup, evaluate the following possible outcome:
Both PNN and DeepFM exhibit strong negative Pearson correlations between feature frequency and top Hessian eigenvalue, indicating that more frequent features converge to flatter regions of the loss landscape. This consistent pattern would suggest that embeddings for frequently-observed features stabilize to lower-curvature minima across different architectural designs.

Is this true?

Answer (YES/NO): NO